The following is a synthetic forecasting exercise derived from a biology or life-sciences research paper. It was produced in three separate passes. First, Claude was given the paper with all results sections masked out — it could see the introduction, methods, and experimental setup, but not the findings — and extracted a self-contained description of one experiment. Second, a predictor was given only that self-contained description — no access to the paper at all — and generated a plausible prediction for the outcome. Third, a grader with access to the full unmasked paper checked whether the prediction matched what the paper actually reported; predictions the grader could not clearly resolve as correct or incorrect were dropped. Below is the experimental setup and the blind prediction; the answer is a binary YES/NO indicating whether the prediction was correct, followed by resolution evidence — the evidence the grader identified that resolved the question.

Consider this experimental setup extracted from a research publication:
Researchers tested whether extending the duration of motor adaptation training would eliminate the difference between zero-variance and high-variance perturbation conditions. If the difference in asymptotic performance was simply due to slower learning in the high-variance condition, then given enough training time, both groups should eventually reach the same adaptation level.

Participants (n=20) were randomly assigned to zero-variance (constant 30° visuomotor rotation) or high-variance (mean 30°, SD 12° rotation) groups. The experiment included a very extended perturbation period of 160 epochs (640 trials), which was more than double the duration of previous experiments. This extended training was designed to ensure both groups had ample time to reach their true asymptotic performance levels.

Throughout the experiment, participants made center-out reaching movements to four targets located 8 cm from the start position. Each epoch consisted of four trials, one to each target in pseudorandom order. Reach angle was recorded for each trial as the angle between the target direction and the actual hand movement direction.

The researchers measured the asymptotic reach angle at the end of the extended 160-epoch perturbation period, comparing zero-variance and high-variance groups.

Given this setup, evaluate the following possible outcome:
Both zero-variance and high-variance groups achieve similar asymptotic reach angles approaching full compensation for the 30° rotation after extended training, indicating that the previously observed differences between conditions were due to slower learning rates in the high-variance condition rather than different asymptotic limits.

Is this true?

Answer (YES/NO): NO